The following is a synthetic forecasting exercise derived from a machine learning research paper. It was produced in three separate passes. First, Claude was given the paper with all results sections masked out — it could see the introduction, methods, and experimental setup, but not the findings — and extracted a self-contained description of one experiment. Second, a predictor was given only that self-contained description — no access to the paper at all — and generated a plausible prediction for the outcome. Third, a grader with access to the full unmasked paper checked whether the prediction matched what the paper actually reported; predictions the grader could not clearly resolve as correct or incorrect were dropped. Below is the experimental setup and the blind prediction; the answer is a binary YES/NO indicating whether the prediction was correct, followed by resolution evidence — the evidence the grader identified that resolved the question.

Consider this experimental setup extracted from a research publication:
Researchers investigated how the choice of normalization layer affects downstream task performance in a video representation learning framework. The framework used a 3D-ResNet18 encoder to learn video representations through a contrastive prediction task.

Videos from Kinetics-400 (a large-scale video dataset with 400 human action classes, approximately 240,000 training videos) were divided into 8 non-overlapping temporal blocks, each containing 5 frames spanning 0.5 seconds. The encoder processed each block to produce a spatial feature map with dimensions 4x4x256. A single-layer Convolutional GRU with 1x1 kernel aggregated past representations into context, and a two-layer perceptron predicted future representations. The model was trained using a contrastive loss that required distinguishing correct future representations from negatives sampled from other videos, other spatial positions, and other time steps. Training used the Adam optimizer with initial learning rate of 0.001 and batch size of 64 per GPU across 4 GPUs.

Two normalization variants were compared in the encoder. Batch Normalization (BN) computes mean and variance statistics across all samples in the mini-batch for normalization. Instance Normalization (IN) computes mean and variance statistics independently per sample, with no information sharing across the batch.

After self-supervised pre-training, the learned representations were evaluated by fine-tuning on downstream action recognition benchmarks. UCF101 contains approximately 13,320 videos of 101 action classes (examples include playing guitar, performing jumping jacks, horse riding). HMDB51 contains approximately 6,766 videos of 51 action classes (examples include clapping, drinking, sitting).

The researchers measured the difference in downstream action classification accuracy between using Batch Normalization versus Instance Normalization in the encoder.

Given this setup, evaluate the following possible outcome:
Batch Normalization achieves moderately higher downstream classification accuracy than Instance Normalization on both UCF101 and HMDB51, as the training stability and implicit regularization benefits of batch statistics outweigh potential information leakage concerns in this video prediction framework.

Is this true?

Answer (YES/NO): YES